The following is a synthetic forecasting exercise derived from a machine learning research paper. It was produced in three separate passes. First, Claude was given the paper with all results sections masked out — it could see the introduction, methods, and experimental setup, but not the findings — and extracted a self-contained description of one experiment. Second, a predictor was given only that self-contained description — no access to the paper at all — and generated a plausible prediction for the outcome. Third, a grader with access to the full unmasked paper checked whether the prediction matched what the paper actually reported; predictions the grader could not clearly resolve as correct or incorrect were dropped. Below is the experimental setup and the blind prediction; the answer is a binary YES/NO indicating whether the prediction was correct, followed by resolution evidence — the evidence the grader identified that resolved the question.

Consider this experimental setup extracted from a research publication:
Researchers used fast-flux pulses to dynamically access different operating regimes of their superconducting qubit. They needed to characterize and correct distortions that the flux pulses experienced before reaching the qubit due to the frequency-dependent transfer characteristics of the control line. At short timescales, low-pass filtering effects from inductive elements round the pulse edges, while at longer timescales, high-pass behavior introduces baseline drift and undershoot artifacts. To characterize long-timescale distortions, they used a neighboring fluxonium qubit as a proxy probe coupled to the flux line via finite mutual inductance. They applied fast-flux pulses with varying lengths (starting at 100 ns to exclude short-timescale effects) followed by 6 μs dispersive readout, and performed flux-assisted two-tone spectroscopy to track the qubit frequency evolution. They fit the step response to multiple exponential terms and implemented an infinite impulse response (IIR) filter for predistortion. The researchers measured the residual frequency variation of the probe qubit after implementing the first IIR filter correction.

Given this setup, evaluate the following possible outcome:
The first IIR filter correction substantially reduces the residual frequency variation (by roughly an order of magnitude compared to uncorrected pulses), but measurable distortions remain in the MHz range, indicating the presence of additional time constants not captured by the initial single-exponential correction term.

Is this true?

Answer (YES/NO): NO